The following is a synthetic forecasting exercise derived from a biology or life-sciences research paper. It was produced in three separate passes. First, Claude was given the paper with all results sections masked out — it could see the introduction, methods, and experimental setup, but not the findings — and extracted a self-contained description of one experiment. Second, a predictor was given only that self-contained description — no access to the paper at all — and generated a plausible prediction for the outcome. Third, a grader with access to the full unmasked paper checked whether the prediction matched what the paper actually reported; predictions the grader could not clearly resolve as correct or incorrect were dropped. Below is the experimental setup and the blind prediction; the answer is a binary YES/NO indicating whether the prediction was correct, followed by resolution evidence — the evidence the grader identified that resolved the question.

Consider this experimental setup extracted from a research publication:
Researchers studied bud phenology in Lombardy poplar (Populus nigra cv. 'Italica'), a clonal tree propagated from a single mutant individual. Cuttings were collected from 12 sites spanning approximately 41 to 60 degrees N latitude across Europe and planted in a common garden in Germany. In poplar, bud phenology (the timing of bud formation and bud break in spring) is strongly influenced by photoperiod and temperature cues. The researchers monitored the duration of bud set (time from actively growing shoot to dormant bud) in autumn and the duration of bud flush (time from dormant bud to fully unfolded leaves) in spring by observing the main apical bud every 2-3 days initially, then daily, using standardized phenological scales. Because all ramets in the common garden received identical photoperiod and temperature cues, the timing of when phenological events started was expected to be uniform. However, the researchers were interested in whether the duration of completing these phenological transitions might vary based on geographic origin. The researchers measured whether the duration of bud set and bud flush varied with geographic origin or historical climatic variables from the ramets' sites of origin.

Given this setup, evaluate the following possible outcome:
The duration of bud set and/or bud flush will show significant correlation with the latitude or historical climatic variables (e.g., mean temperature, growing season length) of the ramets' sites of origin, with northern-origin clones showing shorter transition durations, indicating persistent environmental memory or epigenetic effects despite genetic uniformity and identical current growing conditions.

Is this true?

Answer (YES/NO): NO